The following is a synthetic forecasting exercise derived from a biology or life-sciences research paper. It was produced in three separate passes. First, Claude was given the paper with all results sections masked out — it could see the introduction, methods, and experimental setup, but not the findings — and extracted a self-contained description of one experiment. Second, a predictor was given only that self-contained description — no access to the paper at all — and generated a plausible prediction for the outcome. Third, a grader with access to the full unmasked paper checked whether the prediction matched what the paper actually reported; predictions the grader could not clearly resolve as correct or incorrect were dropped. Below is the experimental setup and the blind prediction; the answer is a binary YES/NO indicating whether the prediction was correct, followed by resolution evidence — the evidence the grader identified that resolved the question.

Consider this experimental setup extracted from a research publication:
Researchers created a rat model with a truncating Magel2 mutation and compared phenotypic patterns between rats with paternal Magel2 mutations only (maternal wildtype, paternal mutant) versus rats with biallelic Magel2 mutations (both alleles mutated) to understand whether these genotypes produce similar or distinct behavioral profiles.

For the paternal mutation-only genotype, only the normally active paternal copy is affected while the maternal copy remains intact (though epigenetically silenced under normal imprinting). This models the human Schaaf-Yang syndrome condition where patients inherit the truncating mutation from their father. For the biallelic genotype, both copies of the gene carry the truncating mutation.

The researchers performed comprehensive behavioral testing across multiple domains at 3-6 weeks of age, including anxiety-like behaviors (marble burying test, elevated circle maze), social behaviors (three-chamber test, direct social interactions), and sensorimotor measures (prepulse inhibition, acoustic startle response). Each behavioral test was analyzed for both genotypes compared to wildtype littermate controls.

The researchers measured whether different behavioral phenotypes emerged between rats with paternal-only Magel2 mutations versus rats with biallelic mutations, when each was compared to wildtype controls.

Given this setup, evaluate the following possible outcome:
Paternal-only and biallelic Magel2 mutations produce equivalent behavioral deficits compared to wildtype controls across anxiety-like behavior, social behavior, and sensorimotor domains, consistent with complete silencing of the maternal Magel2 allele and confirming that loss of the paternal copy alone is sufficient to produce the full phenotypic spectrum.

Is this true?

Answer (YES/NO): NO